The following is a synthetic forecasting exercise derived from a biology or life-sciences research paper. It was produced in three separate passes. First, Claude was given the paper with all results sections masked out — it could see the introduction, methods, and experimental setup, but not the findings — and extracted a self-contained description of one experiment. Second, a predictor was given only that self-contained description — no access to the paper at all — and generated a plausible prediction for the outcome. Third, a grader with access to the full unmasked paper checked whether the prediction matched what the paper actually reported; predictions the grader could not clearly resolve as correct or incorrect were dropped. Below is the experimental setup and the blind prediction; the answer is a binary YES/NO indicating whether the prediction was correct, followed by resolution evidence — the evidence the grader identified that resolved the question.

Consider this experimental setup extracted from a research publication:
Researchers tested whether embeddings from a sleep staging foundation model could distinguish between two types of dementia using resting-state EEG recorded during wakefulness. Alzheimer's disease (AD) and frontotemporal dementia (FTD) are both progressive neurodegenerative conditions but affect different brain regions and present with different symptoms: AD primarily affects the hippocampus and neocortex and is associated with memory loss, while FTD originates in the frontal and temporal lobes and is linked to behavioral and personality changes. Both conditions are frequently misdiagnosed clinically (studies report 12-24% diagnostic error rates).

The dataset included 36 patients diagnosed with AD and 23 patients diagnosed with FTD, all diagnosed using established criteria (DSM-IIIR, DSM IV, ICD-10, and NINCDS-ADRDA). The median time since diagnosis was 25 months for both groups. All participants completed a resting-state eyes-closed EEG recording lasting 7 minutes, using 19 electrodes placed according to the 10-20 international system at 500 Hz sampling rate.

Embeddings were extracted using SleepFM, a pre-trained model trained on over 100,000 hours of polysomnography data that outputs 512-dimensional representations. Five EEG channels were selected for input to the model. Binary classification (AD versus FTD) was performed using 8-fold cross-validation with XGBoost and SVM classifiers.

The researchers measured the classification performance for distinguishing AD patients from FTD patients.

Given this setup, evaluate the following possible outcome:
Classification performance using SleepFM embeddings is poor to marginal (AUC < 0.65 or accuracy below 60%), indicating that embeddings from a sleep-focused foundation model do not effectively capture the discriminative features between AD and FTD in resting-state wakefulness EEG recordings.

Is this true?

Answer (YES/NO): NO